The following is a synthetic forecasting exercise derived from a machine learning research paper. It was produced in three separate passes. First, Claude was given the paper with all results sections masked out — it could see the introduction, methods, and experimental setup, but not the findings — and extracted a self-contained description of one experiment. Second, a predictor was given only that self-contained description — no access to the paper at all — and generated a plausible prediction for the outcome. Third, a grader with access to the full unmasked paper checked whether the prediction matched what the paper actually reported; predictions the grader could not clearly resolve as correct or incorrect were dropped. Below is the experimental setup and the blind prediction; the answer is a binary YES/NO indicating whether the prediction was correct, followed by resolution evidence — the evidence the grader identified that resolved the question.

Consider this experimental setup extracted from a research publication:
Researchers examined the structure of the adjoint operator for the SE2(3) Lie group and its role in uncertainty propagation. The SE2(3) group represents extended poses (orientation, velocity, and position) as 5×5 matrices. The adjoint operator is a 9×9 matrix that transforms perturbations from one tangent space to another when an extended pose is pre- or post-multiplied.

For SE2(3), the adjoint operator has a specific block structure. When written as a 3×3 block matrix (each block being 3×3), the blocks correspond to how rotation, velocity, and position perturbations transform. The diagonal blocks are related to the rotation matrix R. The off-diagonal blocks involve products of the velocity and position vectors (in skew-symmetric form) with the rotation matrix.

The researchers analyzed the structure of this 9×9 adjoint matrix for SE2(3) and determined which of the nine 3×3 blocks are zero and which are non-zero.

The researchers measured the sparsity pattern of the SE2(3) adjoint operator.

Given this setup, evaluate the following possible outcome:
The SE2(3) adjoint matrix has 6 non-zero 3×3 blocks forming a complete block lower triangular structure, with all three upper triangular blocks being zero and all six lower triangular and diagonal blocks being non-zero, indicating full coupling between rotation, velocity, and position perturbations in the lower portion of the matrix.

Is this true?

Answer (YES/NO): NO